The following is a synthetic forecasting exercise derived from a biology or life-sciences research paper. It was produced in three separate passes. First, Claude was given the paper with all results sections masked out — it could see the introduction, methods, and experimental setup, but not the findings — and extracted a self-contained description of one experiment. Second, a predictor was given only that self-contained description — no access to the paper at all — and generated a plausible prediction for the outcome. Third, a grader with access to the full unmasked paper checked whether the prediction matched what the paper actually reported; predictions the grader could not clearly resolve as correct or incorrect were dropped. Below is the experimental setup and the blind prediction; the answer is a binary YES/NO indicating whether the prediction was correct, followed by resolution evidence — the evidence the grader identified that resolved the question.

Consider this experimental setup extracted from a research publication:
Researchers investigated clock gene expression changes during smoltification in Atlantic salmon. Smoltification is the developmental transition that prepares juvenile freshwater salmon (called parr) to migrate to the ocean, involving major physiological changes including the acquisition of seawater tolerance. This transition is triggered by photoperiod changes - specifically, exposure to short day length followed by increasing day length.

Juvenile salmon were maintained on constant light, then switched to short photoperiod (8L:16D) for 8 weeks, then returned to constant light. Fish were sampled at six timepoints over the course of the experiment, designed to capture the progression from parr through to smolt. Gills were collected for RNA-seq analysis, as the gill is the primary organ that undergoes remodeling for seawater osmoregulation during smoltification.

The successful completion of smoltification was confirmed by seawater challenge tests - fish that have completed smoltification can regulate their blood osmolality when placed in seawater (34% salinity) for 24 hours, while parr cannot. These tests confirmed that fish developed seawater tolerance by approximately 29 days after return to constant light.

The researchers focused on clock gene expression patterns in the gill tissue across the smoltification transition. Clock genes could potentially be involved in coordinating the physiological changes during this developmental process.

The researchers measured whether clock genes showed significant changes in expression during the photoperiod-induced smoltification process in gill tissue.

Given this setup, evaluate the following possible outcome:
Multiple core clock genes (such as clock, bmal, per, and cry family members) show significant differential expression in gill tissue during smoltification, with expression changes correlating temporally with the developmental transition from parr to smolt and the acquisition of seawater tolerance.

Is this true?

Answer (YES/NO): YES